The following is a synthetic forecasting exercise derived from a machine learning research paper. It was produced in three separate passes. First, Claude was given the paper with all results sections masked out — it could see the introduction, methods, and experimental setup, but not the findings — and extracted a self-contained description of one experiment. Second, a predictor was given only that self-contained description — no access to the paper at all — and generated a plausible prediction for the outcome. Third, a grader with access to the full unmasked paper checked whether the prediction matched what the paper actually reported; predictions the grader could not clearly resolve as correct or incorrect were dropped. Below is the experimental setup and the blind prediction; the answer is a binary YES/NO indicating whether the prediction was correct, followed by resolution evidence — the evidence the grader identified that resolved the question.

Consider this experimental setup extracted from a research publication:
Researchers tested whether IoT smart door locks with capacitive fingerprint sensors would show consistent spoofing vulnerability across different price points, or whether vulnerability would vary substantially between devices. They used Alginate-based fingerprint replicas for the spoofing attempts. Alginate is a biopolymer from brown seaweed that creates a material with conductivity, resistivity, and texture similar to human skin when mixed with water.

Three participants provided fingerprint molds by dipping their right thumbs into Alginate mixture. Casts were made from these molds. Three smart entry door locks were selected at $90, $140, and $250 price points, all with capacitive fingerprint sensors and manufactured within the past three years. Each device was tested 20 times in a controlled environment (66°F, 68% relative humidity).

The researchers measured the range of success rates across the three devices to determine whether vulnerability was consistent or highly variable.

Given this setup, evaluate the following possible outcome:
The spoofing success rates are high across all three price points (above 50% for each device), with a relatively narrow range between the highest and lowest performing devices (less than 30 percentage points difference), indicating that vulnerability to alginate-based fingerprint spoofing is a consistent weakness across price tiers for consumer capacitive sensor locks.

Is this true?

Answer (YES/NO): NO